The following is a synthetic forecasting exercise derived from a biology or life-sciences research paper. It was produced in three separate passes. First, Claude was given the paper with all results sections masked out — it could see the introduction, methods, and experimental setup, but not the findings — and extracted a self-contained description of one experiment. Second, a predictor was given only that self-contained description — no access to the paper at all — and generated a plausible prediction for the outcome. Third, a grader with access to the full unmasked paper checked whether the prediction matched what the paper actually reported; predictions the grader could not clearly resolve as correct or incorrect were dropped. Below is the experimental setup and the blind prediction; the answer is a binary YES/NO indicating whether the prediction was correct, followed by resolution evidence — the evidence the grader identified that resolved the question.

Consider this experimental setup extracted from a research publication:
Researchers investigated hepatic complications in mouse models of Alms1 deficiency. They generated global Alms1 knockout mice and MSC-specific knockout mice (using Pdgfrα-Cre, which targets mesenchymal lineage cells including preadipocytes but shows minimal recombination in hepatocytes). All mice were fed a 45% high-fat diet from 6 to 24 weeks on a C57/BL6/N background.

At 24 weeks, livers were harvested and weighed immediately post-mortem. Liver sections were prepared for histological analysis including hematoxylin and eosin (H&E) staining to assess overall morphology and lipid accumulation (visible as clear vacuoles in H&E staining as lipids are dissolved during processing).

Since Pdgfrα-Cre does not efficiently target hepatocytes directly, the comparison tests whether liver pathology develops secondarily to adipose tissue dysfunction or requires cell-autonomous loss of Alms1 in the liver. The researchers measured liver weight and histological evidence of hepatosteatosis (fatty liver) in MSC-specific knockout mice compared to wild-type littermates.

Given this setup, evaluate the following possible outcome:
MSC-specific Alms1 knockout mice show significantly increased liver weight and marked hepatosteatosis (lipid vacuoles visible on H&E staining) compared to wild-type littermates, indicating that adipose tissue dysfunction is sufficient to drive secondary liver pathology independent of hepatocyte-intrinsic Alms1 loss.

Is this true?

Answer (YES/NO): NO